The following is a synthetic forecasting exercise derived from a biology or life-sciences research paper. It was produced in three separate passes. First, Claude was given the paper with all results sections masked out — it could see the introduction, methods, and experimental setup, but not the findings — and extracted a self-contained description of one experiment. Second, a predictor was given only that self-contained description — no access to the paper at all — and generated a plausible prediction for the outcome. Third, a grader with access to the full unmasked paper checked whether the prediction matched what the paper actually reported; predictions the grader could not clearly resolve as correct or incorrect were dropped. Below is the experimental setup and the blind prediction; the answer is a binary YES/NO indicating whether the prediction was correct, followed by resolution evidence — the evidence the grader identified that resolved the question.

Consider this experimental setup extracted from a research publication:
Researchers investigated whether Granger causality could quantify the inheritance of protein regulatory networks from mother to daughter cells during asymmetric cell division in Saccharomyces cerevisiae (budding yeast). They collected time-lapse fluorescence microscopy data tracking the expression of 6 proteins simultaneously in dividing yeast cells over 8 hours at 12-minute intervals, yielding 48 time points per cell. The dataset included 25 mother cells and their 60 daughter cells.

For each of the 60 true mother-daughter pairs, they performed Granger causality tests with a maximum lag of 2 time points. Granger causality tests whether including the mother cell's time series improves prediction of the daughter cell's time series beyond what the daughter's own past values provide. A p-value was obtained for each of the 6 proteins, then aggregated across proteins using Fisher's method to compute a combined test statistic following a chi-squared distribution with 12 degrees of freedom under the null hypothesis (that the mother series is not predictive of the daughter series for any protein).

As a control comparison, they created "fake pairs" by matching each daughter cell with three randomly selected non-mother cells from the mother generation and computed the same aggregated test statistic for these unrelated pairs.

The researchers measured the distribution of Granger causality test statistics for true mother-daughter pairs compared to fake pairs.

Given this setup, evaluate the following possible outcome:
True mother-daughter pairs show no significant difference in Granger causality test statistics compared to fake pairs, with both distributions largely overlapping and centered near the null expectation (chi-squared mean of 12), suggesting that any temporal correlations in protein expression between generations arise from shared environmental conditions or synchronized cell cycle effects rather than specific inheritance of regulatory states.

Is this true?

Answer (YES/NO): NO